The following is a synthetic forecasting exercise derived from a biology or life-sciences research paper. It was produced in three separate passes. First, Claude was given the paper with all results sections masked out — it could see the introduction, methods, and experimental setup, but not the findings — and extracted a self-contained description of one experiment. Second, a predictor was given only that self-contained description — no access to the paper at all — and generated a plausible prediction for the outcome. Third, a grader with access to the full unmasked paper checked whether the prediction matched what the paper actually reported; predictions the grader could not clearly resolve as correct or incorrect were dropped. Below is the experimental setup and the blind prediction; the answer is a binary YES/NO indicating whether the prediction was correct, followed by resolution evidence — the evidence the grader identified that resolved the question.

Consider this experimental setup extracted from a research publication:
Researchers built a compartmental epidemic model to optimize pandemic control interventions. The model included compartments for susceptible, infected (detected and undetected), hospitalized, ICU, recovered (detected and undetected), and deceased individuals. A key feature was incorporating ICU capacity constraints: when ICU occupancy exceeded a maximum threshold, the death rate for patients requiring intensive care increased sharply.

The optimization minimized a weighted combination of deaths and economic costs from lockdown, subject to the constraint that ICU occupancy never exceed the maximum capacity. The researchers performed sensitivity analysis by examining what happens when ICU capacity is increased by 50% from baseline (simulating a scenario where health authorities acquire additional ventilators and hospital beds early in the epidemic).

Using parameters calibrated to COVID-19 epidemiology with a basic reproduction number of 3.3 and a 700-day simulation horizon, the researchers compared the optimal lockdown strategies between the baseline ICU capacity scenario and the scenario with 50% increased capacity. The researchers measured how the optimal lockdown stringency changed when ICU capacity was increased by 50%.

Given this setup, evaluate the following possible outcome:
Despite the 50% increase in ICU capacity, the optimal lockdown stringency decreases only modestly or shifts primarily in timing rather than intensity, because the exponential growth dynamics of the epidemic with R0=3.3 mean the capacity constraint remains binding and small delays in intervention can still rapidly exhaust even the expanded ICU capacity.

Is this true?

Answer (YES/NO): NO